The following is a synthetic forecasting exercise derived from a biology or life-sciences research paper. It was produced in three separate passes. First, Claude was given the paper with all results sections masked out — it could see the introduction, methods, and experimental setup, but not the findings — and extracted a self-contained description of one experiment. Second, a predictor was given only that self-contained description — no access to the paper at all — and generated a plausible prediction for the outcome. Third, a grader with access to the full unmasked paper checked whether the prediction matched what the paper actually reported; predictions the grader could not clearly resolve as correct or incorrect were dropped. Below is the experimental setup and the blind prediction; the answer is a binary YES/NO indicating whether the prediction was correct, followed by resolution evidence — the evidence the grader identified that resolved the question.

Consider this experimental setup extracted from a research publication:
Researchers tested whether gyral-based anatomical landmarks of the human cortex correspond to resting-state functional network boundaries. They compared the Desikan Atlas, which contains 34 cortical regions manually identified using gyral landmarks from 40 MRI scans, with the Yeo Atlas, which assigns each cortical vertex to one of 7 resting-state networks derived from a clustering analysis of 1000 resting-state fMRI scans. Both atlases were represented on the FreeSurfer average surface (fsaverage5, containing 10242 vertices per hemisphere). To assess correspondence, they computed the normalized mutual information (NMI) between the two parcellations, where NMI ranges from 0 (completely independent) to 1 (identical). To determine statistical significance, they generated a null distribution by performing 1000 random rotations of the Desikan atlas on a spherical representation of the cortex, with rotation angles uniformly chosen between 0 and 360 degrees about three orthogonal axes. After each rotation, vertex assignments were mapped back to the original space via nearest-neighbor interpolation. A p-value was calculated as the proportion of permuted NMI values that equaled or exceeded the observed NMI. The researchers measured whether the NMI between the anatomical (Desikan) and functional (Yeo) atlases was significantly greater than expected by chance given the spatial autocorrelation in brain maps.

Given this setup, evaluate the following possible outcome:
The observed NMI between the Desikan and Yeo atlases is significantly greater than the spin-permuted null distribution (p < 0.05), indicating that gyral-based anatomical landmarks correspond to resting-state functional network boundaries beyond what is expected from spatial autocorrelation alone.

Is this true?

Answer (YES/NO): YES